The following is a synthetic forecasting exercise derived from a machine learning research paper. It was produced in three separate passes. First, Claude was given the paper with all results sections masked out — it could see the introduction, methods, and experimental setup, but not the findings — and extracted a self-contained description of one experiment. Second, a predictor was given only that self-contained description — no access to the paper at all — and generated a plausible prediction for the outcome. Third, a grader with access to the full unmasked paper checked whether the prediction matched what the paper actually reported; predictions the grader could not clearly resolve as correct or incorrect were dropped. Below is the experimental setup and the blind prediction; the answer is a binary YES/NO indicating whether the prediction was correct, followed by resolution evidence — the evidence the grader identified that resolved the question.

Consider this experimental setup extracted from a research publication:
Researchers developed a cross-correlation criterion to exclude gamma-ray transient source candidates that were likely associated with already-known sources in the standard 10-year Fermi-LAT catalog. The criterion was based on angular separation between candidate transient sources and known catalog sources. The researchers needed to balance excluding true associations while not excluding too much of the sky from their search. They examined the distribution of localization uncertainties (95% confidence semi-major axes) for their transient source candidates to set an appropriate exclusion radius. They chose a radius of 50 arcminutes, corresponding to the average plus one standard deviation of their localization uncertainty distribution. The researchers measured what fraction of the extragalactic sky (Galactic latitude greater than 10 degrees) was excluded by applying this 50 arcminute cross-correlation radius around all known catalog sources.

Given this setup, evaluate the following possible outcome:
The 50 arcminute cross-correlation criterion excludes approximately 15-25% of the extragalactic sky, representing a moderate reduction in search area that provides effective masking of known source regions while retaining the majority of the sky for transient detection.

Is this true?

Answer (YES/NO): NO